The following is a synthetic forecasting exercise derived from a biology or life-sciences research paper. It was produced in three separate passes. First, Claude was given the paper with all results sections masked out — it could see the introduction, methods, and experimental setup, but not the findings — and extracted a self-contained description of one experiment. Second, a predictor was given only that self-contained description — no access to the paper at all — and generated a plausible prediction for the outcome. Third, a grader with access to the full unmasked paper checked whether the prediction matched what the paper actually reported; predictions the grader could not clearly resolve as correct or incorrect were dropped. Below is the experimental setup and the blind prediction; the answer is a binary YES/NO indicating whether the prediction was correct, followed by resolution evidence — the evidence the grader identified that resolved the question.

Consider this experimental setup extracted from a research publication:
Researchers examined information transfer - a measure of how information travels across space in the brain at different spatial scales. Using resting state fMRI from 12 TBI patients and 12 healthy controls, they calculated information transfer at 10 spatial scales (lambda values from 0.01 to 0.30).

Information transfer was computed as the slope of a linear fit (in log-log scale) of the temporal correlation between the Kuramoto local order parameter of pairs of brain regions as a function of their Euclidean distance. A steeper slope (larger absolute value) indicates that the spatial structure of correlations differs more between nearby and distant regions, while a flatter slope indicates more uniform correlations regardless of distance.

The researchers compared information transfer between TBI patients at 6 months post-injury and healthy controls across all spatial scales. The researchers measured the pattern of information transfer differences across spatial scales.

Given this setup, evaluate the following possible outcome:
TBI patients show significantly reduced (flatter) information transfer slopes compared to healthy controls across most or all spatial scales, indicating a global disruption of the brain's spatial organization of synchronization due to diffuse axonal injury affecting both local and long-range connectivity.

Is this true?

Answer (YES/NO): NO